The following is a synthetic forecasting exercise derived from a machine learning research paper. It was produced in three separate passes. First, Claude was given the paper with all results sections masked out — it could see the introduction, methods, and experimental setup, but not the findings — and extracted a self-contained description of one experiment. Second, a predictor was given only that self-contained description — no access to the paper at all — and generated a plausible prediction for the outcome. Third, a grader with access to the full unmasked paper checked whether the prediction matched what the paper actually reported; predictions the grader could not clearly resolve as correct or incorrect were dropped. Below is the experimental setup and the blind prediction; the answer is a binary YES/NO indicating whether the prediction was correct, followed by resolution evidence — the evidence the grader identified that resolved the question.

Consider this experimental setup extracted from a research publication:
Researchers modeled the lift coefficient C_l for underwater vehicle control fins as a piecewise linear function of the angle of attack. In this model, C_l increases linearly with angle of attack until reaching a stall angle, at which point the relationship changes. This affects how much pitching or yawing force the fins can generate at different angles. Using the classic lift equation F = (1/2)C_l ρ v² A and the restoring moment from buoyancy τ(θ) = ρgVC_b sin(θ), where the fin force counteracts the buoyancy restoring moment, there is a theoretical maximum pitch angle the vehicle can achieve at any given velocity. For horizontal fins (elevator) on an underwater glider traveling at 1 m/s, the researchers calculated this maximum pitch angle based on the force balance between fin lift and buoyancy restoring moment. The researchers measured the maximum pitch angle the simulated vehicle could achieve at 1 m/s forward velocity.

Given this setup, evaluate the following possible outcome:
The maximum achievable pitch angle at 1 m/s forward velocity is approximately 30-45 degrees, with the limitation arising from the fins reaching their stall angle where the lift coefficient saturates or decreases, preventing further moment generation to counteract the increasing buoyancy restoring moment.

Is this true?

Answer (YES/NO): NO